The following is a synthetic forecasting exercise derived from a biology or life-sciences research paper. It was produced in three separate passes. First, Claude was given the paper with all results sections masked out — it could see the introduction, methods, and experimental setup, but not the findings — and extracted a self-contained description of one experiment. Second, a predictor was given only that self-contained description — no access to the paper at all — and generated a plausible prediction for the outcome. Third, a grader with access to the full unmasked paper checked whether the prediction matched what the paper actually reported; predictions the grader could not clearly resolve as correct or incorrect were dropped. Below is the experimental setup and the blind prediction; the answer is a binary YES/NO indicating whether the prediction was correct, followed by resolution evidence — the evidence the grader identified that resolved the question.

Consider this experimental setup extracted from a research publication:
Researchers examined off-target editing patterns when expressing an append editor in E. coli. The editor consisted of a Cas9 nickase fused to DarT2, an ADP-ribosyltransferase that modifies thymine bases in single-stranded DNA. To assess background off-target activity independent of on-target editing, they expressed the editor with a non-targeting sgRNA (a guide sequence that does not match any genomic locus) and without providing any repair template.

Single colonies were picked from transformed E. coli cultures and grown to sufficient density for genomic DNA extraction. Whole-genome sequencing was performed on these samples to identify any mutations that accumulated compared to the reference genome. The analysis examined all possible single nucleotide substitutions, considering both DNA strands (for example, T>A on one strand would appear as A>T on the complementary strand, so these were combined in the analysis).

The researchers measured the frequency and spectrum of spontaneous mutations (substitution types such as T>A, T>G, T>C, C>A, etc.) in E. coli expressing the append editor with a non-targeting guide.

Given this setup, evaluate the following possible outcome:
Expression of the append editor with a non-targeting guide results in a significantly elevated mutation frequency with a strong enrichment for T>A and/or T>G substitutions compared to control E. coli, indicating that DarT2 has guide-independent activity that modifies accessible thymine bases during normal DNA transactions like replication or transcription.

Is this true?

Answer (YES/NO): NO